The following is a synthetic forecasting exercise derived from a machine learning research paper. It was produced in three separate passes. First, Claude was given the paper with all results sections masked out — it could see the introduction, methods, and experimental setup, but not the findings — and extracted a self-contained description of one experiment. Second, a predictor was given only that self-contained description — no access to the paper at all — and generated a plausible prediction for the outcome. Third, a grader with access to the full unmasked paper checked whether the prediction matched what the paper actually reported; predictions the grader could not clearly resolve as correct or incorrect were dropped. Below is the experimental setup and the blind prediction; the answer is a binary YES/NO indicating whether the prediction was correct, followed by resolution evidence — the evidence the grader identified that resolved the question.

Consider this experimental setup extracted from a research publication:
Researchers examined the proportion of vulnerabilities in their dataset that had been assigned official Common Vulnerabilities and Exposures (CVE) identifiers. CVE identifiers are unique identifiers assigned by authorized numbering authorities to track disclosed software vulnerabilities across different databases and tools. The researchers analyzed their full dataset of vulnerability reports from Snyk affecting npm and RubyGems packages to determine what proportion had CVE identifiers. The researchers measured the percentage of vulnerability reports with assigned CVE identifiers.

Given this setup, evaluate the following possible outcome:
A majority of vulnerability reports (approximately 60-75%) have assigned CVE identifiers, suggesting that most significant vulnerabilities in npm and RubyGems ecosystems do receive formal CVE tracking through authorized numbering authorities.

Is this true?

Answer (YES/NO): NO